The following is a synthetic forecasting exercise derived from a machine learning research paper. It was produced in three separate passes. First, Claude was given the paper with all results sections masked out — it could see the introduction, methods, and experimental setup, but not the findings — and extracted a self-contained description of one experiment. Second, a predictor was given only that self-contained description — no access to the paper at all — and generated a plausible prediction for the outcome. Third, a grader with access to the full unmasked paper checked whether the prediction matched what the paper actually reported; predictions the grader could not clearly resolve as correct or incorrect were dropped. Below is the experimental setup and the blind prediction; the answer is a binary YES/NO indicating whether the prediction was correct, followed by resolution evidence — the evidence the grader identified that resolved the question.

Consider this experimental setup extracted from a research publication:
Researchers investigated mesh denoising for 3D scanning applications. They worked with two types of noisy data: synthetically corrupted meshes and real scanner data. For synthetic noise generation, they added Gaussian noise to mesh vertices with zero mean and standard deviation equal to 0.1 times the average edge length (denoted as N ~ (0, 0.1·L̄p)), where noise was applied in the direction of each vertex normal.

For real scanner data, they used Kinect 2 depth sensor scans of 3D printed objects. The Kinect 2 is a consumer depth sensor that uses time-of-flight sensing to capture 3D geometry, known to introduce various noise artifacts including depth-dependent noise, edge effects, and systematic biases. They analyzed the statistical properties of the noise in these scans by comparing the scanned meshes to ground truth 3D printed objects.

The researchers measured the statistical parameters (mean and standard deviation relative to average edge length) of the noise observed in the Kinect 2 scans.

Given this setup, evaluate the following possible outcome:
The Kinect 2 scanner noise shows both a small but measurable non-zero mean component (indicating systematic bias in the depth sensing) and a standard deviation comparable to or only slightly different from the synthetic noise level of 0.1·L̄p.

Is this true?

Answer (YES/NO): NO